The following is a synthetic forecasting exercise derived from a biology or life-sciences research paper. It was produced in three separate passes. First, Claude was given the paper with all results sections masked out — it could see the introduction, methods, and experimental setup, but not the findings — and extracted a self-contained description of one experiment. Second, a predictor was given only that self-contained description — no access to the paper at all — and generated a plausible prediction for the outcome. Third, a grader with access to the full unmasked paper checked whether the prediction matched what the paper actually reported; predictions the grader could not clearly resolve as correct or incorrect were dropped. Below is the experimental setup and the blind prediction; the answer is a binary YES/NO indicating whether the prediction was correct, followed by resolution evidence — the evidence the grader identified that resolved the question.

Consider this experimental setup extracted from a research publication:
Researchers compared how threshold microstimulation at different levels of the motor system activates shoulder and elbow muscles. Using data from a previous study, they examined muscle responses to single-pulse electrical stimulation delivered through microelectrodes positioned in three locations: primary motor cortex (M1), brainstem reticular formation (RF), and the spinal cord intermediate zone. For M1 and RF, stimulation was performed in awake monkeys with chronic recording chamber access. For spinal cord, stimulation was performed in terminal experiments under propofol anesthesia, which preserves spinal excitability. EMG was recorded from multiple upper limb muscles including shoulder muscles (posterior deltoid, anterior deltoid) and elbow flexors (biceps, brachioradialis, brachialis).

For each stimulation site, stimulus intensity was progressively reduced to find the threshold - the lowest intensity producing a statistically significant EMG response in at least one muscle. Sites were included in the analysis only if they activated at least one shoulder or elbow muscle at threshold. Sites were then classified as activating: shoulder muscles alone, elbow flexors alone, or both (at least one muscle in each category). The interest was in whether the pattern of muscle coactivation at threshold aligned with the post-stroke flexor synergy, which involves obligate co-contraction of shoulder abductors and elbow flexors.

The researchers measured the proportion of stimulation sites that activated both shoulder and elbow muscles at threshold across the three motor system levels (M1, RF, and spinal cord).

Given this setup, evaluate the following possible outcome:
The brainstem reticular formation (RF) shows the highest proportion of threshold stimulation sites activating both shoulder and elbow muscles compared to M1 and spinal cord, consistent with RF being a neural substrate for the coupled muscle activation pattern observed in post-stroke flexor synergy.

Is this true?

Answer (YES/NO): NO